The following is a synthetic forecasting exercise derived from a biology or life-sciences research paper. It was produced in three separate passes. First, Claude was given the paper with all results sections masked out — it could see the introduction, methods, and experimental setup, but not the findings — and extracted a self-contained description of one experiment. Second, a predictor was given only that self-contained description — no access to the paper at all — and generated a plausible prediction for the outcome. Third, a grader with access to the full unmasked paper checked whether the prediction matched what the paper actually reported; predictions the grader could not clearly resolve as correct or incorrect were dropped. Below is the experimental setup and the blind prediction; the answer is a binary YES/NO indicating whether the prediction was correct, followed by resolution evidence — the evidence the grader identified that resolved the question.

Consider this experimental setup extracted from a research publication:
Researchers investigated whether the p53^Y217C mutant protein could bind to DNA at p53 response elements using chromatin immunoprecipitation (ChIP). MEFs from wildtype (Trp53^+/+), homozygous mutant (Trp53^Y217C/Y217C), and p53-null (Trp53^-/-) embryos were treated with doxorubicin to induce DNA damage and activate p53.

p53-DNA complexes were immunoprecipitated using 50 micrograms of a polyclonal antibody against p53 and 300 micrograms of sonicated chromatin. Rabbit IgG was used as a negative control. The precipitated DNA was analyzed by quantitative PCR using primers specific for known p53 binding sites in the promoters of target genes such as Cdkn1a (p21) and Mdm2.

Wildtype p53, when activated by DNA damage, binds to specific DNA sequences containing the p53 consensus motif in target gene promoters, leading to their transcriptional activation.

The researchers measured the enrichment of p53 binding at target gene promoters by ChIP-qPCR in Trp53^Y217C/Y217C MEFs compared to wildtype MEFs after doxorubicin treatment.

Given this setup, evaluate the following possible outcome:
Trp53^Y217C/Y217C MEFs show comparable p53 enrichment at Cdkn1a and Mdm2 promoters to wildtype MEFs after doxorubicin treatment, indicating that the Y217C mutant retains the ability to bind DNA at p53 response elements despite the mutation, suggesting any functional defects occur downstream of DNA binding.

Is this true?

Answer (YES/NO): NO